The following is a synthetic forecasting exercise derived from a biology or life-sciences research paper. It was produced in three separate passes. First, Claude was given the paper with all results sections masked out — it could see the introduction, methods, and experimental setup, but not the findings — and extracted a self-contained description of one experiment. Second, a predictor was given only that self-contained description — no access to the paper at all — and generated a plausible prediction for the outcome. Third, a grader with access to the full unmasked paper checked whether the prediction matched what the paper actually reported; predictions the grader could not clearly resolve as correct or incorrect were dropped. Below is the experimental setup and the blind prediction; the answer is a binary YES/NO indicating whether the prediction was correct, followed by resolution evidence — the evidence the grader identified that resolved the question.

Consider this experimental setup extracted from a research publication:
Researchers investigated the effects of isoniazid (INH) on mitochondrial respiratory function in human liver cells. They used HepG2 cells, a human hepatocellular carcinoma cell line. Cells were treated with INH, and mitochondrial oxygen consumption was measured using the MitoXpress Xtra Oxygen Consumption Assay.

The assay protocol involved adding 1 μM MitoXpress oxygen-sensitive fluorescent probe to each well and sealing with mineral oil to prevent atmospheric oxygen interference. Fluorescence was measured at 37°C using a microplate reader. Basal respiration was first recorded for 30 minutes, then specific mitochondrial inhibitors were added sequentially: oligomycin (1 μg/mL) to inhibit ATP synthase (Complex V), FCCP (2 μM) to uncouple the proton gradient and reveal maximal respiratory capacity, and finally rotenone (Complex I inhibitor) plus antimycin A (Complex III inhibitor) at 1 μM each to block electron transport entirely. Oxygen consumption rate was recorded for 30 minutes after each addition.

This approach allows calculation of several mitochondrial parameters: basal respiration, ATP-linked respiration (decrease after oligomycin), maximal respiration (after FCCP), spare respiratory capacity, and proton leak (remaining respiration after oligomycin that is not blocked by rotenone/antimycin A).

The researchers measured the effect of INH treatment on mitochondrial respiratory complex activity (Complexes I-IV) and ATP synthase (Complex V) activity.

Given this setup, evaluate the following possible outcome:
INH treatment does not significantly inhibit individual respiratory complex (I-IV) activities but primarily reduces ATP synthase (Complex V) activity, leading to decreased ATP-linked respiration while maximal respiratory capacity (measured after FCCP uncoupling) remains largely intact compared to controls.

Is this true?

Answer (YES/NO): NO